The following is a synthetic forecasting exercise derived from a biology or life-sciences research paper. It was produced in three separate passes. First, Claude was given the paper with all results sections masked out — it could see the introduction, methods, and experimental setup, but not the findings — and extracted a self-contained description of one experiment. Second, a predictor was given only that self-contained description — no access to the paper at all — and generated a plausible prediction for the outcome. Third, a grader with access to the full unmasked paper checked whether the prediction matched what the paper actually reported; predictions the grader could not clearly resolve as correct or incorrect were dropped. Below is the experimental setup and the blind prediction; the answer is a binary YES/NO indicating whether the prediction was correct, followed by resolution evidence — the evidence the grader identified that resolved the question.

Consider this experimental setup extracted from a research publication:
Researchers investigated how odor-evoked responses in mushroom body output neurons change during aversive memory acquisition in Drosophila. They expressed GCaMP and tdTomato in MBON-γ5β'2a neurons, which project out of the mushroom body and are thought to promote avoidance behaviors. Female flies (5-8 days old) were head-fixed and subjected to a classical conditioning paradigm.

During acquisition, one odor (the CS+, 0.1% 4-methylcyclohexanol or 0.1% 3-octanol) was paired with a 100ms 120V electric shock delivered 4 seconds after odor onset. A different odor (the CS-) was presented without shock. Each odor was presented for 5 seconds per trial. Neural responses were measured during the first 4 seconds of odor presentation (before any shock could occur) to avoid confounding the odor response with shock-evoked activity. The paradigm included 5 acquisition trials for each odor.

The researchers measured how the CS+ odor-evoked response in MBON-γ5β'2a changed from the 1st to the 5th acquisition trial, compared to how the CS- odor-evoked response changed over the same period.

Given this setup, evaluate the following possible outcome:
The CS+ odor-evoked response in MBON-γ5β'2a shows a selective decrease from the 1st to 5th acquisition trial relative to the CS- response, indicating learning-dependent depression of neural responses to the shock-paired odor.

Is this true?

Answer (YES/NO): NO